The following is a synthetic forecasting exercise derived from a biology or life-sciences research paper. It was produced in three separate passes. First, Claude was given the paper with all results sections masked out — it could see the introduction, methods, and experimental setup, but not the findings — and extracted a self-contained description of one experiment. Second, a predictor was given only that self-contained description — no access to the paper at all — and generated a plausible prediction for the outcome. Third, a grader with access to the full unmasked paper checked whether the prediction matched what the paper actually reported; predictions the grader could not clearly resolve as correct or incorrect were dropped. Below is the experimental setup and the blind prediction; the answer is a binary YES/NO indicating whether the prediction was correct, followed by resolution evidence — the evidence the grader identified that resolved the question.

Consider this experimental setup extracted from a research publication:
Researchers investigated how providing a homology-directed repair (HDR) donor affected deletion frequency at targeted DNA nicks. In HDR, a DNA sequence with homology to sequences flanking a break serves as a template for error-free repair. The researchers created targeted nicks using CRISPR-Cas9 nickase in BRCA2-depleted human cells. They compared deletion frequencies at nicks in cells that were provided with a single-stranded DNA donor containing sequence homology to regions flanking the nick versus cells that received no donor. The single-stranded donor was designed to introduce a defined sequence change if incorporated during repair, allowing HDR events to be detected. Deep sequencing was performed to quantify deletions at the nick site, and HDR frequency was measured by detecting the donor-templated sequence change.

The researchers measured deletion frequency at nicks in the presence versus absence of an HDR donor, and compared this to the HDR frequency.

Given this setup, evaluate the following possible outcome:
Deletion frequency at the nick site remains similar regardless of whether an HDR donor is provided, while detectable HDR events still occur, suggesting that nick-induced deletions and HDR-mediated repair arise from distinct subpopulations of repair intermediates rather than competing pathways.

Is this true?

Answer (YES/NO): NO